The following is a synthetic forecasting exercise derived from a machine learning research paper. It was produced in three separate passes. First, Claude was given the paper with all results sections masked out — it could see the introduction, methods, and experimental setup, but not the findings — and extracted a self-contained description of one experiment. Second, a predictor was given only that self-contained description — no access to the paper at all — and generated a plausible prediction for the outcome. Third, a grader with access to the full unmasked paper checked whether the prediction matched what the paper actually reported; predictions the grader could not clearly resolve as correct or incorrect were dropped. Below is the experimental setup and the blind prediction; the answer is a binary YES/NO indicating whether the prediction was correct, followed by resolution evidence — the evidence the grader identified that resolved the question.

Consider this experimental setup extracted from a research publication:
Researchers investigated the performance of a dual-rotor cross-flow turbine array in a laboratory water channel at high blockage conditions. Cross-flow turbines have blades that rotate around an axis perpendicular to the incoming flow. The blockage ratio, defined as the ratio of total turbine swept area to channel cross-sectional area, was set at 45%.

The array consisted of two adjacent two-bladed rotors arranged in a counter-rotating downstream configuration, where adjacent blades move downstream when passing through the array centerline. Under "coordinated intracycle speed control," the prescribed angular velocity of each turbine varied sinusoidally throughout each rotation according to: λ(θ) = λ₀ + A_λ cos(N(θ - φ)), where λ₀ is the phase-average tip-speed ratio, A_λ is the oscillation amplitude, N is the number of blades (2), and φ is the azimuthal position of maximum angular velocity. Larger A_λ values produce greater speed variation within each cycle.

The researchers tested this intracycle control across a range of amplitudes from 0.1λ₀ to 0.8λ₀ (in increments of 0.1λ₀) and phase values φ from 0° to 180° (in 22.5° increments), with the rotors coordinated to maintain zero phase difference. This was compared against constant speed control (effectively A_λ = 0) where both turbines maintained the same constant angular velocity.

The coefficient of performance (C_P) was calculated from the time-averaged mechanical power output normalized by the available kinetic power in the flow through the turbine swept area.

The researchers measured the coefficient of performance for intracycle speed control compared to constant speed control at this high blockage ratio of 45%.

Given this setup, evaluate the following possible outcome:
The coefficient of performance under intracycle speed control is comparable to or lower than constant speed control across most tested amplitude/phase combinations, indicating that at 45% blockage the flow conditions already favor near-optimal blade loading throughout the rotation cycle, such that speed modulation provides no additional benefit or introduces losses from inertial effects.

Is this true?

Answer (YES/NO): YES